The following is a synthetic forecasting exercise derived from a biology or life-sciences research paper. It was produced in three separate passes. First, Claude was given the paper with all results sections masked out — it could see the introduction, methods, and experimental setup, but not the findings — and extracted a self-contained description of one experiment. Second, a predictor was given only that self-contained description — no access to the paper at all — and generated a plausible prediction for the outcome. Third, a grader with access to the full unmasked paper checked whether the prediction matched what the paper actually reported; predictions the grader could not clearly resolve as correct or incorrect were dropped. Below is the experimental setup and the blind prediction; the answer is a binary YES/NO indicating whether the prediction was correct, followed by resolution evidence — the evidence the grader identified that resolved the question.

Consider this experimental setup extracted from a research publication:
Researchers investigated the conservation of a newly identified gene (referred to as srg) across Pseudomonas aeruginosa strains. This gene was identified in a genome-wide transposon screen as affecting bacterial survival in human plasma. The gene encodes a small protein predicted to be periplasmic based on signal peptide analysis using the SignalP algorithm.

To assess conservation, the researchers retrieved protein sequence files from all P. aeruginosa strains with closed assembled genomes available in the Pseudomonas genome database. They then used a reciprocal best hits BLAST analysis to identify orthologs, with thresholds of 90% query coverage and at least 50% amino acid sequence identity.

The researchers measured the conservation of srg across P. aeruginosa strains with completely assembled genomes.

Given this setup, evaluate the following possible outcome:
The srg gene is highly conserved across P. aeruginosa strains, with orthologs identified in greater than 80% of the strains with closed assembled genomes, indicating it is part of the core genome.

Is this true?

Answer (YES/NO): YES